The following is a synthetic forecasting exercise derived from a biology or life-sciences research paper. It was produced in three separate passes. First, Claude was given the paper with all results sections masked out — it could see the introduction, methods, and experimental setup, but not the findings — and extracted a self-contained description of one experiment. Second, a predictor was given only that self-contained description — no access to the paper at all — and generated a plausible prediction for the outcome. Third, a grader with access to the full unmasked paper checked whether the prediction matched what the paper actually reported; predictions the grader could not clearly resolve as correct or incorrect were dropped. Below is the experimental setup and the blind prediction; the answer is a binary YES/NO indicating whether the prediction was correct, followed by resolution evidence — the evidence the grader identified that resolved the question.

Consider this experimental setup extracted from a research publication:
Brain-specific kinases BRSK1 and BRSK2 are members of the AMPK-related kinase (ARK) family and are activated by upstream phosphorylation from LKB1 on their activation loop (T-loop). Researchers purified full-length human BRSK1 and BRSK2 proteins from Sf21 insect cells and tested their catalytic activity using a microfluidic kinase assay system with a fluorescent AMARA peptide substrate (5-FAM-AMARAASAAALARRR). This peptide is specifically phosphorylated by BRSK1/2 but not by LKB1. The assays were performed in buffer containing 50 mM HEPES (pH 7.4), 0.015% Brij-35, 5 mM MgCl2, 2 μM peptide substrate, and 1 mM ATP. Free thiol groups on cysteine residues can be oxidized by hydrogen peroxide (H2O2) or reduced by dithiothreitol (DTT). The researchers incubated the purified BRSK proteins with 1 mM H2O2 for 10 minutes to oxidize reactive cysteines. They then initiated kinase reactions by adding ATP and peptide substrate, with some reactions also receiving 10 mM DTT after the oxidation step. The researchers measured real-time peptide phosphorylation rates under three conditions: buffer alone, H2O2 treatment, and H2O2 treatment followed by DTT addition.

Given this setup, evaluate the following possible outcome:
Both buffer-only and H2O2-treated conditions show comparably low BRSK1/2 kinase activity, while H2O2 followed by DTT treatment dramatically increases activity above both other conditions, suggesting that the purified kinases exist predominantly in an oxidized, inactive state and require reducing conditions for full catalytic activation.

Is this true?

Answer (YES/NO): YES